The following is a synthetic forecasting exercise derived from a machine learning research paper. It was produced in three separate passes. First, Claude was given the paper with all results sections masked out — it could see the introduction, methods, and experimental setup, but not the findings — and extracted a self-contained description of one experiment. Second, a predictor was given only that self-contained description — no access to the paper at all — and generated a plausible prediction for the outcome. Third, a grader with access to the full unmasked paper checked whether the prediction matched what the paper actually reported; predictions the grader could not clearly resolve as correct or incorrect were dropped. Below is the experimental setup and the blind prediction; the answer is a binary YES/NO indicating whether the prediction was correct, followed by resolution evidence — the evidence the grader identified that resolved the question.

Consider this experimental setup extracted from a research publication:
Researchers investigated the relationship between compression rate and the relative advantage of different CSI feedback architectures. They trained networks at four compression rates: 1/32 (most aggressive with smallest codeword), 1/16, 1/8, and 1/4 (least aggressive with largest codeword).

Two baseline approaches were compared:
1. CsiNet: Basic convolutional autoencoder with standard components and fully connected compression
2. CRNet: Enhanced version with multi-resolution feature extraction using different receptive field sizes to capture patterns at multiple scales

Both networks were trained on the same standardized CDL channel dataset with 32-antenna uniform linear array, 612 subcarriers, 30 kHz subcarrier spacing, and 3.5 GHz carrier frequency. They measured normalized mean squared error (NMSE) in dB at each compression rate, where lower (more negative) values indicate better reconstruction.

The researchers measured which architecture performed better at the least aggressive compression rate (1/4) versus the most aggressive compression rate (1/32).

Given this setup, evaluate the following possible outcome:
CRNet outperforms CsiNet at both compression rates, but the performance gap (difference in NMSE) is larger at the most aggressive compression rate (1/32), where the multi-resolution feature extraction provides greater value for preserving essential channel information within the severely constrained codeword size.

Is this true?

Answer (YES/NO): NO